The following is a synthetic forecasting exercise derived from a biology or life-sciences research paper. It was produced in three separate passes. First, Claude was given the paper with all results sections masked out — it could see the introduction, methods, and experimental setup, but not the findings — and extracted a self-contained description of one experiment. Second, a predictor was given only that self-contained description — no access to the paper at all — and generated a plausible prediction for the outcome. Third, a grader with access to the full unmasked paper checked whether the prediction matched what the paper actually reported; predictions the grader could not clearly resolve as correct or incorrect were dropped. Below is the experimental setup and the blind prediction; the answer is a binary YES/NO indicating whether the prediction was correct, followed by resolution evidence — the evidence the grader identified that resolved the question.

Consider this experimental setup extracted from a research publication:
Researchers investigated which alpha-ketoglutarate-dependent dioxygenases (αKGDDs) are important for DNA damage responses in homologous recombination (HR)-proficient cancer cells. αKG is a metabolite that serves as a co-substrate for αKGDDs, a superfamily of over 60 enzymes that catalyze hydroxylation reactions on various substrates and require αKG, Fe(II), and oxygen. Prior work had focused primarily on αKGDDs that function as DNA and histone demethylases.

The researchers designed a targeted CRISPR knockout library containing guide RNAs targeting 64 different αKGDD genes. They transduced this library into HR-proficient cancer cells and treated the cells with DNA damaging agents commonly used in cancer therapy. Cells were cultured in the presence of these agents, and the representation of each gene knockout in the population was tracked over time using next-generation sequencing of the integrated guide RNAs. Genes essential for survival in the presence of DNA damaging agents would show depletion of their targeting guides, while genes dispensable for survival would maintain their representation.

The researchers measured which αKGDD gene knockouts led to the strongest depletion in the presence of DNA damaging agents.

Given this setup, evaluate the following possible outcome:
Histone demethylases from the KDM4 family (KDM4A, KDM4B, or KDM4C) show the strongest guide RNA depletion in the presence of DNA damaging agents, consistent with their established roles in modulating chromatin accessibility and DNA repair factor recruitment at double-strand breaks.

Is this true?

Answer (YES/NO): NO